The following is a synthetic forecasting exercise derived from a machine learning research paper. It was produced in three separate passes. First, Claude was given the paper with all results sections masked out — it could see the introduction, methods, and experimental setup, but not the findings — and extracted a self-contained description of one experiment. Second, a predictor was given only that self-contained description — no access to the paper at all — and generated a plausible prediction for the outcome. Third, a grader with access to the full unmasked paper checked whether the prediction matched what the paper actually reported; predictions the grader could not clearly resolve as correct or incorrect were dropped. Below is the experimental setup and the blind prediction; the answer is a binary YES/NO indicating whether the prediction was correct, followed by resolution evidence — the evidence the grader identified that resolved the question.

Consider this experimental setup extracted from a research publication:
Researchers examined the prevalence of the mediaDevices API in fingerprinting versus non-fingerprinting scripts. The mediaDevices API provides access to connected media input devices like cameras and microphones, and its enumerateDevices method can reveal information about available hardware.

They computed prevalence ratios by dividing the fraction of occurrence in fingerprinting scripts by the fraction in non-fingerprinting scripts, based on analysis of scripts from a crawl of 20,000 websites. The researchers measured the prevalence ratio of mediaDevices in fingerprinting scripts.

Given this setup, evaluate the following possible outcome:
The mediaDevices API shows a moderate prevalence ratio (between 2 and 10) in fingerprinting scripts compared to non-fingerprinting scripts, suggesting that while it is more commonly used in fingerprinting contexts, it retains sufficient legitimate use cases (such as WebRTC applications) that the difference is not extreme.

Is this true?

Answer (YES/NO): NO